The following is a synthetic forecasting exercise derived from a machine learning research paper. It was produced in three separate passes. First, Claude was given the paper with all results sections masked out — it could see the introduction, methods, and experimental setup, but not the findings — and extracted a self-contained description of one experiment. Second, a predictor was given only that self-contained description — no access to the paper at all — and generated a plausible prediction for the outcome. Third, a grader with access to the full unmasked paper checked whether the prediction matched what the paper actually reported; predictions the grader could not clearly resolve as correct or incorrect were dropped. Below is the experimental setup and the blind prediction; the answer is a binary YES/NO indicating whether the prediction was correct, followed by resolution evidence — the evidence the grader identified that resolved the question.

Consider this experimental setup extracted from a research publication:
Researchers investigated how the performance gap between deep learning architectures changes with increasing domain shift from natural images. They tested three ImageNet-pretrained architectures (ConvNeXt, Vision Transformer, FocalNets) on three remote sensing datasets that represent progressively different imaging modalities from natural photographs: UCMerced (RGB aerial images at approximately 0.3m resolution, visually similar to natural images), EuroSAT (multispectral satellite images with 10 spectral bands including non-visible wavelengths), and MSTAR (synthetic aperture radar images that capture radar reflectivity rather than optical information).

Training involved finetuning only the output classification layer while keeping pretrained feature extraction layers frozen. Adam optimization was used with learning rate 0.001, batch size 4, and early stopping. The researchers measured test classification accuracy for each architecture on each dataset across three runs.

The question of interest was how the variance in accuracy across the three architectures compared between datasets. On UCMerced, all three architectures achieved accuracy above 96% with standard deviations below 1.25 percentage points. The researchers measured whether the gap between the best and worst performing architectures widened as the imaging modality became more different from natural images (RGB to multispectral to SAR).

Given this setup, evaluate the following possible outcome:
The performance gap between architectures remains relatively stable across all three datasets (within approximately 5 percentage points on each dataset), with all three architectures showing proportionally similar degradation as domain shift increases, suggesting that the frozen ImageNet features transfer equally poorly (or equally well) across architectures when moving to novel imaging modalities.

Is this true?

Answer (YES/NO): NO